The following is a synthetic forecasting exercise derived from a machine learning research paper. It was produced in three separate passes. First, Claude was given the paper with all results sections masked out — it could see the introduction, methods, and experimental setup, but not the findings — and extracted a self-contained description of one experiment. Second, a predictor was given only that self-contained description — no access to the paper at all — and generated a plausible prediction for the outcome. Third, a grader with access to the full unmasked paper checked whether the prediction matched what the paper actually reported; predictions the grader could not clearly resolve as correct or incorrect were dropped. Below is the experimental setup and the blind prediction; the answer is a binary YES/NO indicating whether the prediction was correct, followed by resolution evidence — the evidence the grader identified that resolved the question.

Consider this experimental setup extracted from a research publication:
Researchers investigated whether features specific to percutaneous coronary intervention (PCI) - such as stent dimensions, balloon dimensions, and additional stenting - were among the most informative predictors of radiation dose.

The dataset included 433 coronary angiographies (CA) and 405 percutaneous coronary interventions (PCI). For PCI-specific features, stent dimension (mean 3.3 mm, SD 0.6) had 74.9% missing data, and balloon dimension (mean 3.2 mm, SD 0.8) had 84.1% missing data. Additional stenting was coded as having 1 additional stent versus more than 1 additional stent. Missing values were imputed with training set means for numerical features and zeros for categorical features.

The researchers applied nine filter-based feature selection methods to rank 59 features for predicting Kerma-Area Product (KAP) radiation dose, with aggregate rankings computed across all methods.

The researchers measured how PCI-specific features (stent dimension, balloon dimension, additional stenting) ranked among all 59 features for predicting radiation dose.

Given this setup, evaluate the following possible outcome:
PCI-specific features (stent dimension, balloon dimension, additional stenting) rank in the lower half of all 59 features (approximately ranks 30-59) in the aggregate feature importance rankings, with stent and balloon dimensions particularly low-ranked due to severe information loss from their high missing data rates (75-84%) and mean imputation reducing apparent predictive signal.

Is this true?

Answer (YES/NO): NO